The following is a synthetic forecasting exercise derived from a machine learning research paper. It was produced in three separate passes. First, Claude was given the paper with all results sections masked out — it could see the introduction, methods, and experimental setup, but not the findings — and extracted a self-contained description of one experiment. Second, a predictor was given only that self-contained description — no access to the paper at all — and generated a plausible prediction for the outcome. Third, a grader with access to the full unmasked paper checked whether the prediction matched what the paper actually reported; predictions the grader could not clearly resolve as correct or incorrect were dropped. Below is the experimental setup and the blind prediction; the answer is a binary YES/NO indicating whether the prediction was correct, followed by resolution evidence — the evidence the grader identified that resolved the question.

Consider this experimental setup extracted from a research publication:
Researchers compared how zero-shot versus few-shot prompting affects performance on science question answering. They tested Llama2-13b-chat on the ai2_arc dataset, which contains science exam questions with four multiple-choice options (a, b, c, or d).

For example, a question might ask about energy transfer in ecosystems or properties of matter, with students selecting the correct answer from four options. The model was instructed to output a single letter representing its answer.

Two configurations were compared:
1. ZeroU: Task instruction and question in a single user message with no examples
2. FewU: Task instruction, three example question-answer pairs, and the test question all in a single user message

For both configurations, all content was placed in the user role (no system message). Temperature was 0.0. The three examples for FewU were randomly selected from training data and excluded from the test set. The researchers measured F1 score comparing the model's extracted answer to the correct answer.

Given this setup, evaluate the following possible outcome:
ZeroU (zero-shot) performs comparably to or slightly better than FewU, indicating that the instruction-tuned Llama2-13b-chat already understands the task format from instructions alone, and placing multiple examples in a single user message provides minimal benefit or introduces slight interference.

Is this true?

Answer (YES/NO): NO